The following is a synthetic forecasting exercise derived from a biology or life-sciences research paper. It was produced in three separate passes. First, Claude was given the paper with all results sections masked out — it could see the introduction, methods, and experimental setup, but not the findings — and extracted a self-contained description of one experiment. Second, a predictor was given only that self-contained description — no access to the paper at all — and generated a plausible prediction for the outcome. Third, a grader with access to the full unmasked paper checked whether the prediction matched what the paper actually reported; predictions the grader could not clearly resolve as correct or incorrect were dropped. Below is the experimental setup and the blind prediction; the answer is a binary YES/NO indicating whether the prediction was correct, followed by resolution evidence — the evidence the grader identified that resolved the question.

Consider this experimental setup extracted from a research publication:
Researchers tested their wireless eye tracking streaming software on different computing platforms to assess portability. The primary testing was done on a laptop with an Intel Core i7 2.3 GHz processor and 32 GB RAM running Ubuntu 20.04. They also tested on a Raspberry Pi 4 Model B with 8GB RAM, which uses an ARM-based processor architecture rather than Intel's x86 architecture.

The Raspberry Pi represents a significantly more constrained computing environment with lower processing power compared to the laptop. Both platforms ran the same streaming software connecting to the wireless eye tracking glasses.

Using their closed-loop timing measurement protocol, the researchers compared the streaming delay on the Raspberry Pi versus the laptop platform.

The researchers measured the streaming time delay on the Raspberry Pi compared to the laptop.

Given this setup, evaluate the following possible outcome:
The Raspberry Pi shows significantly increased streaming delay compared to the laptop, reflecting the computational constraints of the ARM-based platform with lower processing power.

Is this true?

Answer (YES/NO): NO